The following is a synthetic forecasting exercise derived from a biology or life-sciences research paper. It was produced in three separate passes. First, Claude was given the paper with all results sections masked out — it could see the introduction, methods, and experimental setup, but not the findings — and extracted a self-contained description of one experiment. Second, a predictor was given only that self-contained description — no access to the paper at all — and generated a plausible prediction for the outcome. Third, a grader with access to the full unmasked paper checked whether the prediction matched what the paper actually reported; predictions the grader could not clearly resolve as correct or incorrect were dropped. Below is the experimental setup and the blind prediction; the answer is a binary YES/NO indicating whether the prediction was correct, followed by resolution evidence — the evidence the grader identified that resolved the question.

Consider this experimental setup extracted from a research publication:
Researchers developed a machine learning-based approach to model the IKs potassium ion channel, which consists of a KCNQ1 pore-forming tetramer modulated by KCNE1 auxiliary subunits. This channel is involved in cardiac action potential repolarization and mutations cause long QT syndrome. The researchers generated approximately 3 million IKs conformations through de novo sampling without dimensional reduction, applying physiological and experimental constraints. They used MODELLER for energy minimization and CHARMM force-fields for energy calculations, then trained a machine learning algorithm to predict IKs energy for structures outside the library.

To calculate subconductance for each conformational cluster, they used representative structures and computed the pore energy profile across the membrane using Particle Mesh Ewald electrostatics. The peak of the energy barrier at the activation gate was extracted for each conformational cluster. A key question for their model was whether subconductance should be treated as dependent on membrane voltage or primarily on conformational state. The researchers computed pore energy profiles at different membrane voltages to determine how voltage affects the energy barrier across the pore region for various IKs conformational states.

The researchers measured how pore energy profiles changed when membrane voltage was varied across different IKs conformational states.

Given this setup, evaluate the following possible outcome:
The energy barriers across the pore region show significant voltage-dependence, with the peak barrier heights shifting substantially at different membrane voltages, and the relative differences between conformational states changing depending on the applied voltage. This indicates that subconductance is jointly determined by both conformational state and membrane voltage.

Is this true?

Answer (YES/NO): NO